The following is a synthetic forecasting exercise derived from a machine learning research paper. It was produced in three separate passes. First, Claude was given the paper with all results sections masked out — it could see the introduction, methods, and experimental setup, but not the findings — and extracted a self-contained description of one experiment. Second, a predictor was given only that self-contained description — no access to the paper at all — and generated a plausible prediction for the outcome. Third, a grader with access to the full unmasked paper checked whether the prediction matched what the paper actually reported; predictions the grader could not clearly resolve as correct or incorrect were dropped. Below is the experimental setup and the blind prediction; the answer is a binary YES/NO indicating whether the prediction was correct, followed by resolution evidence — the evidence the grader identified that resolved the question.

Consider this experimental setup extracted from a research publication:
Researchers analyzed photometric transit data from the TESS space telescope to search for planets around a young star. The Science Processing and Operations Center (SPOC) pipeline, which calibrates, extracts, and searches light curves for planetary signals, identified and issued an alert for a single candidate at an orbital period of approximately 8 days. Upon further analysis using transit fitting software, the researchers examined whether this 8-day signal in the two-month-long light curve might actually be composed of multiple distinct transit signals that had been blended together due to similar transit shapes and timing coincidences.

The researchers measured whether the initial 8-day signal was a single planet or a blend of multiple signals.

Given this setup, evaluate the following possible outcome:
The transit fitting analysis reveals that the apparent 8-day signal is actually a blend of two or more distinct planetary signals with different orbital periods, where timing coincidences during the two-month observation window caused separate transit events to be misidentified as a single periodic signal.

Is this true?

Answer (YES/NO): YES